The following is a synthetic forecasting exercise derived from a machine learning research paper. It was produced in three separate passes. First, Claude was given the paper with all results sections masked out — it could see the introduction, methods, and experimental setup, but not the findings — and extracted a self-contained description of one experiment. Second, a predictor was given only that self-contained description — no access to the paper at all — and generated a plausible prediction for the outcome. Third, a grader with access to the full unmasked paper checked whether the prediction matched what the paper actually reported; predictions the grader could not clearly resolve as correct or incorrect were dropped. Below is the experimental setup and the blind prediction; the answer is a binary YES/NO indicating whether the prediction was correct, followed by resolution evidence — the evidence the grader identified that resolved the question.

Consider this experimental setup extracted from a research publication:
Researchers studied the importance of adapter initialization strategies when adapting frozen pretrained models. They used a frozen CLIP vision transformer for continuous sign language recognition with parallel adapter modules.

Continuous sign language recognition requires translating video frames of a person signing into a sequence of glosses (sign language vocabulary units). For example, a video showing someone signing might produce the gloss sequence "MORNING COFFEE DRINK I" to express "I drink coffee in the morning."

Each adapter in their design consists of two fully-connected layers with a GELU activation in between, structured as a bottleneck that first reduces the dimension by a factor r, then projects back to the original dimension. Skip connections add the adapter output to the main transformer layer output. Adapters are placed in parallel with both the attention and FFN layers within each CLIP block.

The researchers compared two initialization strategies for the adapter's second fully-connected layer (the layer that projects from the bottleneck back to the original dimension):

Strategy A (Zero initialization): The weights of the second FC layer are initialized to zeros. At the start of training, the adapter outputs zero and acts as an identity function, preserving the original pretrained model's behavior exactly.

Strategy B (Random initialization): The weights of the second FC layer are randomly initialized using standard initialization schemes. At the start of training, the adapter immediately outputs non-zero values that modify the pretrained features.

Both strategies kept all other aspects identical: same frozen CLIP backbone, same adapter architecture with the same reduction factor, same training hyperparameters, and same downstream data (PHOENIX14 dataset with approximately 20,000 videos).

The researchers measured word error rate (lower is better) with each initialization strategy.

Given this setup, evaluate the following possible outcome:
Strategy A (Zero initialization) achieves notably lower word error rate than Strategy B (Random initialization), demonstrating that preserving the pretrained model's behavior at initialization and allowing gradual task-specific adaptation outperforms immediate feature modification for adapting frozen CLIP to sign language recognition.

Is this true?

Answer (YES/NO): YES